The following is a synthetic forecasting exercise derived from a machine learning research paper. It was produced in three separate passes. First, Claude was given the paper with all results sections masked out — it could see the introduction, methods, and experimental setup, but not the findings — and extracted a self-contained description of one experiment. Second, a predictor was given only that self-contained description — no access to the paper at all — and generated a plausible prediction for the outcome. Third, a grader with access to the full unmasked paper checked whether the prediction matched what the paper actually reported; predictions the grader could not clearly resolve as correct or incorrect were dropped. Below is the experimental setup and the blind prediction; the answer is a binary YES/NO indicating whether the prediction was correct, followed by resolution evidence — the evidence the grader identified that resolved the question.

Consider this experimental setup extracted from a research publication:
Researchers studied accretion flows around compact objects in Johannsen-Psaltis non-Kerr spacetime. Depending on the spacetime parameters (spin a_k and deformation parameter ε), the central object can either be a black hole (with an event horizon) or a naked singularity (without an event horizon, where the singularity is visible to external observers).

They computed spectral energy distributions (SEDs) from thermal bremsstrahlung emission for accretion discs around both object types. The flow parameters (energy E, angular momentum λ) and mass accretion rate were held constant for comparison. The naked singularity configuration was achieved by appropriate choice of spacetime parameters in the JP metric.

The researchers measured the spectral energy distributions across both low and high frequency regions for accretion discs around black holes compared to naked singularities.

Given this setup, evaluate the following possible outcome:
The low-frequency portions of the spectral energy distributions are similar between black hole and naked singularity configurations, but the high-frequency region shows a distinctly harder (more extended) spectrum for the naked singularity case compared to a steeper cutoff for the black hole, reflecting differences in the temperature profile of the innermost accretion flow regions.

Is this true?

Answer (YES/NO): NO